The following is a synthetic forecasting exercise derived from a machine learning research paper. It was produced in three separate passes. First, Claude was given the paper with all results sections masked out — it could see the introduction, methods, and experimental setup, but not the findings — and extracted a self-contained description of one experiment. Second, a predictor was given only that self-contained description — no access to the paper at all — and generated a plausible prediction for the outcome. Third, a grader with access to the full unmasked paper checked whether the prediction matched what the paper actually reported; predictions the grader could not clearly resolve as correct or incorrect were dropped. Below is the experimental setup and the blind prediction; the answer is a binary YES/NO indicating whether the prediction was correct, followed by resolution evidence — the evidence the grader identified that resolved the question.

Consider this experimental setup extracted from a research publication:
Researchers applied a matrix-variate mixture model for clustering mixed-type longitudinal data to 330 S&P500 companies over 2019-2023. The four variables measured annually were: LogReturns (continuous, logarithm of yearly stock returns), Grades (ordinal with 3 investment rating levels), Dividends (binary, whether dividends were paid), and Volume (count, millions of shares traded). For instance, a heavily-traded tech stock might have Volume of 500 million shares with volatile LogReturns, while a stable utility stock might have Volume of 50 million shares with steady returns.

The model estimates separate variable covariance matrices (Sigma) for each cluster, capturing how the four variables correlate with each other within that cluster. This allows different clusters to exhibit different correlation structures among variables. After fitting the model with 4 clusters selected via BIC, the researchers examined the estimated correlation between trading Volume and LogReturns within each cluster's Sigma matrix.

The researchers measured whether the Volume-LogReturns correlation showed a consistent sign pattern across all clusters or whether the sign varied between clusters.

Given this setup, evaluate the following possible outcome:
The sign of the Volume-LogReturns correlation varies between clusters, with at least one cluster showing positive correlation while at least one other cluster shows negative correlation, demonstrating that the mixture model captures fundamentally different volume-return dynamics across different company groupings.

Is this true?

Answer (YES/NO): YES